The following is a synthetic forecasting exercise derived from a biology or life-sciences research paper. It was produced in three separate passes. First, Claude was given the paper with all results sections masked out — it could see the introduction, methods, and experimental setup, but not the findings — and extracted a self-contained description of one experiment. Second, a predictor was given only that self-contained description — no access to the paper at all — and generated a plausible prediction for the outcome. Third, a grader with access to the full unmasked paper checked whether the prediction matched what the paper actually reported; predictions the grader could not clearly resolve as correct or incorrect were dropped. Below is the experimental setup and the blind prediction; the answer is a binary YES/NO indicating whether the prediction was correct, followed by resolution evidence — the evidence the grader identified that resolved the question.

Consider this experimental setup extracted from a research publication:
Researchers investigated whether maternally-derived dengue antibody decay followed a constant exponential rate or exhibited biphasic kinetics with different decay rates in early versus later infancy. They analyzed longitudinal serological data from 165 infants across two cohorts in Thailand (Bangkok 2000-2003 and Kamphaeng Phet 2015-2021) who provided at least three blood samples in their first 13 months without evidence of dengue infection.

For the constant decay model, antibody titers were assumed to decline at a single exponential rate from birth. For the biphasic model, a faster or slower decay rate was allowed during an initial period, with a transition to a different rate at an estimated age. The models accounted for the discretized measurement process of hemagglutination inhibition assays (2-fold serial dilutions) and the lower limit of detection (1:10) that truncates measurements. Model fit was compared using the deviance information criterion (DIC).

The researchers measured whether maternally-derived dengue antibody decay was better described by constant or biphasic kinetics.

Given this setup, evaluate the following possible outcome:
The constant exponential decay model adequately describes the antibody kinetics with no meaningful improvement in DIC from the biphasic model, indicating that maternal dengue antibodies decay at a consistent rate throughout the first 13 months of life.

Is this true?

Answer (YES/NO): YES